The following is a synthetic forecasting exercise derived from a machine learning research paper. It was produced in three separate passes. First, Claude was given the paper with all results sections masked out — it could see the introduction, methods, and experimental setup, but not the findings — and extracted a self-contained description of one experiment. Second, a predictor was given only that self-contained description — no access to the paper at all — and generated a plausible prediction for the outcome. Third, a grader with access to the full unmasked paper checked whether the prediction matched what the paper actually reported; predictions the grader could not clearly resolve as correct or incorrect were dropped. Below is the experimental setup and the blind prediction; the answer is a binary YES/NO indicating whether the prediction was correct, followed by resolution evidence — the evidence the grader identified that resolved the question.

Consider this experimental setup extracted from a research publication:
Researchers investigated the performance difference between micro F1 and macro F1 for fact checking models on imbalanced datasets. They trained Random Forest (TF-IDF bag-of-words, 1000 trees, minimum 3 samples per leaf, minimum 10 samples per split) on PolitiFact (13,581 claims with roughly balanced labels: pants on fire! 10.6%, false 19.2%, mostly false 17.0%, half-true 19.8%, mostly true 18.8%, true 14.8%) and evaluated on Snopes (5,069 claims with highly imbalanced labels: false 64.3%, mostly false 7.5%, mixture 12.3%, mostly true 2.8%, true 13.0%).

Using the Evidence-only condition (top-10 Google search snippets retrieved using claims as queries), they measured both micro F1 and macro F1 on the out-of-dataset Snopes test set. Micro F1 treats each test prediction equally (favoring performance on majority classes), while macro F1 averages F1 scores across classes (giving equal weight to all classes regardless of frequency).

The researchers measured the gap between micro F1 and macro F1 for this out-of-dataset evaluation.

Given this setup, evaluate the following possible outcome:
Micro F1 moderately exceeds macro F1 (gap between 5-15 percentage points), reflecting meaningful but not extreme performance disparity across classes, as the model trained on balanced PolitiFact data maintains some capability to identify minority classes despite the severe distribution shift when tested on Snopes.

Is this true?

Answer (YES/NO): NO